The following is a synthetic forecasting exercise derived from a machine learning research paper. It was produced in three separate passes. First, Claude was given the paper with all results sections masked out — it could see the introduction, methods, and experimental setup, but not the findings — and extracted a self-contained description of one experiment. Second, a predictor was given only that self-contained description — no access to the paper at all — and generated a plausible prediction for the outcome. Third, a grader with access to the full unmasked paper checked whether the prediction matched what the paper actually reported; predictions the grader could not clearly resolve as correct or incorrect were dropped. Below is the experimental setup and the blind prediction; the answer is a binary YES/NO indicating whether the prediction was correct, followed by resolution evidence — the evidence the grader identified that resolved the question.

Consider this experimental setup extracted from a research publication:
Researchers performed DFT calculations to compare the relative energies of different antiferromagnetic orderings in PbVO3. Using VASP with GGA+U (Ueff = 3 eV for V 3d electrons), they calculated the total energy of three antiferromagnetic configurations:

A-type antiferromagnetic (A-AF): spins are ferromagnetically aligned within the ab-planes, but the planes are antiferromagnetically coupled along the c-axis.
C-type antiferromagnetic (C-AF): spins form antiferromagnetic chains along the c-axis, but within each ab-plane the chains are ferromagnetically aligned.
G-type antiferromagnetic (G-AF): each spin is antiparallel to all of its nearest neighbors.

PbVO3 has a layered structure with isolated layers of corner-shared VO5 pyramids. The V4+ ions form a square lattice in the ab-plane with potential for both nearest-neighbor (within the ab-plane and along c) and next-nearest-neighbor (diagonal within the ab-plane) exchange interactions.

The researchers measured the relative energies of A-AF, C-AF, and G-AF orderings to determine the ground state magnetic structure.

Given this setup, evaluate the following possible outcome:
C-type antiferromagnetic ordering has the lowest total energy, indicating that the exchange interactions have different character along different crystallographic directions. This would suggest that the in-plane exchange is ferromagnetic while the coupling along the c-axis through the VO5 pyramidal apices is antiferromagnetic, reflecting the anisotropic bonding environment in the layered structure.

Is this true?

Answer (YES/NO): YES